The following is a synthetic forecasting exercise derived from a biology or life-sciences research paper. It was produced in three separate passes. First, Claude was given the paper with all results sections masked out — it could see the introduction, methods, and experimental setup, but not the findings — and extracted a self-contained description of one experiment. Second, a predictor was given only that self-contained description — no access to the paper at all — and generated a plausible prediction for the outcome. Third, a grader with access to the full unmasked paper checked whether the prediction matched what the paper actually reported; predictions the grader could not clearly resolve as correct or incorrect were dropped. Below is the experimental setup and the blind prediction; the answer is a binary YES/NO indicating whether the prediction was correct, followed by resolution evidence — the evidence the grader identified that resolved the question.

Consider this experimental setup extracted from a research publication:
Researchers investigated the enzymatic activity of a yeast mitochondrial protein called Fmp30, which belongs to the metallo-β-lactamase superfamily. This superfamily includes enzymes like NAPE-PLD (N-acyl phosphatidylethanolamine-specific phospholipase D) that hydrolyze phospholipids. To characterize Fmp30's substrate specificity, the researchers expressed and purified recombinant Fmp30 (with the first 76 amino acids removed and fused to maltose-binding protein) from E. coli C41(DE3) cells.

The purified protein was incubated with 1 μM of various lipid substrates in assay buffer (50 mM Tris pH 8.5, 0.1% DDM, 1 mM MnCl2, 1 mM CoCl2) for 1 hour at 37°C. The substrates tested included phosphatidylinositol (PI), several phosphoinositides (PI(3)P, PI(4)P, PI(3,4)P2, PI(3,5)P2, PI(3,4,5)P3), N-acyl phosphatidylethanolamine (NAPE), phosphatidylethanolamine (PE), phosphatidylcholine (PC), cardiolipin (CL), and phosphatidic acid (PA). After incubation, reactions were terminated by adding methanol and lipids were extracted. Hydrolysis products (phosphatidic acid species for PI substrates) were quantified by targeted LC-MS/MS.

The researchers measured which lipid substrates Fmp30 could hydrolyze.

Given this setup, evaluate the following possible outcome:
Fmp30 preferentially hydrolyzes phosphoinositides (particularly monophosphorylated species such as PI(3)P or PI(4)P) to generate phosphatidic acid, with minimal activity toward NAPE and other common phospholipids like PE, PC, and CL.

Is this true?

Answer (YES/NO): NO